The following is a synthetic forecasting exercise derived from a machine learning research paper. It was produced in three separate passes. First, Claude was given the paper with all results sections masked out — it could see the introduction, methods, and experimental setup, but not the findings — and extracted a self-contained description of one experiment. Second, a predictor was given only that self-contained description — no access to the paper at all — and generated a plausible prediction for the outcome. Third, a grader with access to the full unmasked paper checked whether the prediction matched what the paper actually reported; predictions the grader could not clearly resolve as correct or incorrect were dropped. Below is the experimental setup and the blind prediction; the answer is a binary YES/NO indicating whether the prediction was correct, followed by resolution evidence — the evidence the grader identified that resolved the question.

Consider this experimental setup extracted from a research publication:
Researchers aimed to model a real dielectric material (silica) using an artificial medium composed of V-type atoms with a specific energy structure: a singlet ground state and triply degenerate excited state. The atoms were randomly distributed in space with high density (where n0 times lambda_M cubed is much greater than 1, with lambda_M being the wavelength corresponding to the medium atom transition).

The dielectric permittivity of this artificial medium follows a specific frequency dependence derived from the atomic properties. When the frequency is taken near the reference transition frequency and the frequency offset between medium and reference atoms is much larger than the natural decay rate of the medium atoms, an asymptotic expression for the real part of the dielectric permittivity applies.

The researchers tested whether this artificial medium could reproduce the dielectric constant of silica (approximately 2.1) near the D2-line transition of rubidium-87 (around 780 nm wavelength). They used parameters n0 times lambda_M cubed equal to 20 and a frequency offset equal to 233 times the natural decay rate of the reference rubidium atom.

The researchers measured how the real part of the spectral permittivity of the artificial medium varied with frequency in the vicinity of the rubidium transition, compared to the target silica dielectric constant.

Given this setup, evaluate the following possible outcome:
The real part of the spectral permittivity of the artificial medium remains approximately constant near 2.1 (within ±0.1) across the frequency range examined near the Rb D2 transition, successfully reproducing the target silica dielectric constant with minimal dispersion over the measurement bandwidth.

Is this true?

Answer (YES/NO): YES